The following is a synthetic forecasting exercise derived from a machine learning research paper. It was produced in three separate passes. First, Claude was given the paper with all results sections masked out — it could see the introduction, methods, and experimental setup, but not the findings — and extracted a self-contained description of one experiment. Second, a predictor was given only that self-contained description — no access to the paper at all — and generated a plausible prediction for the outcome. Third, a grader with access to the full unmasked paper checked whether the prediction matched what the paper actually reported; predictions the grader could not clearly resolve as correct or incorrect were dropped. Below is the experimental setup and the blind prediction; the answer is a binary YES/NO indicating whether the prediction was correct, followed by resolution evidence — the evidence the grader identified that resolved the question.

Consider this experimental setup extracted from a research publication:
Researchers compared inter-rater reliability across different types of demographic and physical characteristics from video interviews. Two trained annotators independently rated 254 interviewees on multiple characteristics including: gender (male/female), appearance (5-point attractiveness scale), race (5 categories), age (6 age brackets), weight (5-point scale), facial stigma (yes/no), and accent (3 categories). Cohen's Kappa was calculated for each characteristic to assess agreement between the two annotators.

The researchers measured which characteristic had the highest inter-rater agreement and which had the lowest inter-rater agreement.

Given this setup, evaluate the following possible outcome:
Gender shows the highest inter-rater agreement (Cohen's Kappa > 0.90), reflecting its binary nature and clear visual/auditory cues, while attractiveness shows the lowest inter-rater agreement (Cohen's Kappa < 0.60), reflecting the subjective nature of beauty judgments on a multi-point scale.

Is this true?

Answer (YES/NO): NO